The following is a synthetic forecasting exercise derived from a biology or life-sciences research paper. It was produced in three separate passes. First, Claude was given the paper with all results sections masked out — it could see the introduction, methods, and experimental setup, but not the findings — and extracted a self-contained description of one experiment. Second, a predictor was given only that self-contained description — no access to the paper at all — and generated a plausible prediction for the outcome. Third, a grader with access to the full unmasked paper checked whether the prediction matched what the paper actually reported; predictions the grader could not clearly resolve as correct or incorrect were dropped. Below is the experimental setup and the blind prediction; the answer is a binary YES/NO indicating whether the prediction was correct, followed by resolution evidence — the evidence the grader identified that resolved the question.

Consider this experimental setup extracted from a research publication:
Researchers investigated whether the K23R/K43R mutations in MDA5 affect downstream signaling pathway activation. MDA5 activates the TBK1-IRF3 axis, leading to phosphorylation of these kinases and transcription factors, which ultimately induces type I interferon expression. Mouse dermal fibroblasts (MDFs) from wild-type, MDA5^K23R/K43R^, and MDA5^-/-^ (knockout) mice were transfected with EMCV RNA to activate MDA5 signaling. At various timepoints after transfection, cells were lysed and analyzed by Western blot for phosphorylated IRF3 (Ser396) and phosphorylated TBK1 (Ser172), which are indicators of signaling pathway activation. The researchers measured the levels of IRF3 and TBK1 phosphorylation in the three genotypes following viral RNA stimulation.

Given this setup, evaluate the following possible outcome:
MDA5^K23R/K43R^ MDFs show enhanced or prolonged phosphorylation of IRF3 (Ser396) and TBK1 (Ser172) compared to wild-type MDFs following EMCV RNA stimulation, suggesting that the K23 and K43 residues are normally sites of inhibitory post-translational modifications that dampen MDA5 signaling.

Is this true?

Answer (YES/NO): NO